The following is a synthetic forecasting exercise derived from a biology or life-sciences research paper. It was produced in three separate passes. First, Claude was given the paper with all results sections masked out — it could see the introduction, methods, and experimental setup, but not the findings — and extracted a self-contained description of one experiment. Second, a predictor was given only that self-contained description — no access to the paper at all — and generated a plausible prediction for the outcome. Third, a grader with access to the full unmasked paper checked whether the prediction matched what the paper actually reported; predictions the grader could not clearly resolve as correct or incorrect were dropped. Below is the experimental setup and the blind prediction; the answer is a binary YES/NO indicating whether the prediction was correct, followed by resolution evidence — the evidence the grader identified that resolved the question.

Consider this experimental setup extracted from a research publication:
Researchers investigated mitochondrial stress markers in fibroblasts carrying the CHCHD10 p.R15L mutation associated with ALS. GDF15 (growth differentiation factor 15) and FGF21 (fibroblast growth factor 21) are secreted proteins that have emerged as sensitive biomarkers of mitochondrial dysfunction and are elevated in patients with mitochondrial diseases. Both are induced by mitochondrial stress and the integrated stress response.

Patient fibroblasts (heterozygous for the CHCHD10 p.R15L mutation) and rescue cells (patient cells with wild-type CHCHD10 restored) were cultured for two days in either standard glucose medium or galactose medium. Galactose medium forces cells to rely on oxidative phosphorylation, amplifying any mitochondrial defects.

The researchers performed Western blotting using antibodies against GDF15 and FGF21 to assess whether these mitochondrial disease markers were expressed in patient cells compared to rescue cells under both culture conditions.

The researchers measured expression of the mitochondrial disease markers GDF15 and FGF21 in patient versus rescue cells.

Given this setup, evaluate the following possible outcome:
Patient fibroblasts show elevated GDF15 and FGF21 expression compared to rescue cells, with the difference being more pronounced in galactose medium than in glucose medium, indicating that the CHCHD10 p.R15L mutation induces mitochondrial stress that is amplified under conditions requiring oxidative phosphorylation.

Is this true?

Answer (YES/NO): YES